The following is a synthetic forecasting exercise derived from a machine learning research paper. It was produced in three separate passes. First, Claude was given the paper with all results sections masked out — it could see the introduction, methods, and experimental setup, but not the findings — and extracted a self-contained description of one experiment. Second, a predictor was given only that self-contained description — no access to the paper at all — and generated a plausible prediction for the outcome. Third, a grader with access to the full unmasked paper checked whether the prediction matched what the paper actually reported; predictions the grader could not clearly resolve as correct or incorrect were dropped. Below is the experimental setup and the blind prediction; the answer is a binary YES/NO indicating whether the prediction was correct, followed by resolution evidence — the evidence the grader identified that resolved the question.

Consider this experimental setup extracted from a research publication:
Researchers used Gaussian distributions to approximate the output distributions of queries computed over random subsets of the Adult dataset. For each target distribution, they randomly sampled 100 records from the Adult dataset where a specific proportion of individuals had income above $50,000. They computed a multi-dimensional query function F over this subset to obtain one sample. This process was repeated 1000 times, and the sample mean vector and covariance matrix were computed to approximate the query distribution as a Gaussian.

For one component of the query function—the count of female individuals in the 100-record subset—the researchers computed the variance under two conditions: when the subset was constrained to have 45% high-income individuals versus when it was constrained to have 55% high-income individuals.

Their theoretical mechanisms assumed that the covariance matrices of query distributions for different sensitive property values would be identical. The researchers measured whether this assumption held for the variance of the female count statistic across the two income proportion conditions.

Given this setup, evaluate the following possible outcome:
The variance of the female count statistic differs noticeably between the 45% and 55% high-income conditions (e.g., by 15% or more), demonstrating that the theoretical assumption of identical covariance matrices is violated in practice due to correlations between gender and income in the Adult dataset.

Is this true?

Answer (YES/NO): NO